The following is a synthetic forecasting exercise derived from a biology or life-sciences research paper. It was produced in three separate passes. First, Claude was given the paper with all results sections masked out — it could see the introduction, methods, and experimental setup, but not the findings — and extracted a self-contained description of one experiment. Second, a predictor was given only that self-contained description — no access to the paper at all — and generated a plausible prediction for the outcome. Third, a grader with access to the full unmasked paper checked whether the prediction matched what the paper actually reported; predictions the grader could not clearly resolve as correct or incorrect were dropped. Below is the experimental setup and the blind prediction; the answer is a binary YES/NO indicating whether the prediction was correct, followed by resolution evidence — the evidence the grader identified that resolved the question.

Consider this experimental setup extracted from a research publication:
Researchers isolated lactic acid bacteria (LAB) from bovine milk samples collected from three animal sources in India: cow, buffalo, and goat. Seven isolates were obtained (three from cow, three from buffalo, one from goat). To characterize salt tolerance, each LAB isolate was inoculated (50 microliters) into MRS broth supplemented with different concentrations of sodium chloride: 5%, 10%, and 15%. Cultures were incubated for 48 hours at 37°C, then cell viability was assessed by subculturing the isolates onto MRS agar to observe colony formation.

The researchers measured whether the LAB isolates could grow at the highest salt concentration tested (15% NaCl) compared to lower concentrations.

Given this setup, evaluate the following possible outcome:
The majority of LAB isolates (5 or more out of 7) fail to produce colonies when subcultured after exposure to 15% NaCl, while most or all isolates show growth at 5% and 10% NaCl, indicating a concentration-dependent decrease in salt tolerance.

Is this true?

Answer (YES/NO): YES